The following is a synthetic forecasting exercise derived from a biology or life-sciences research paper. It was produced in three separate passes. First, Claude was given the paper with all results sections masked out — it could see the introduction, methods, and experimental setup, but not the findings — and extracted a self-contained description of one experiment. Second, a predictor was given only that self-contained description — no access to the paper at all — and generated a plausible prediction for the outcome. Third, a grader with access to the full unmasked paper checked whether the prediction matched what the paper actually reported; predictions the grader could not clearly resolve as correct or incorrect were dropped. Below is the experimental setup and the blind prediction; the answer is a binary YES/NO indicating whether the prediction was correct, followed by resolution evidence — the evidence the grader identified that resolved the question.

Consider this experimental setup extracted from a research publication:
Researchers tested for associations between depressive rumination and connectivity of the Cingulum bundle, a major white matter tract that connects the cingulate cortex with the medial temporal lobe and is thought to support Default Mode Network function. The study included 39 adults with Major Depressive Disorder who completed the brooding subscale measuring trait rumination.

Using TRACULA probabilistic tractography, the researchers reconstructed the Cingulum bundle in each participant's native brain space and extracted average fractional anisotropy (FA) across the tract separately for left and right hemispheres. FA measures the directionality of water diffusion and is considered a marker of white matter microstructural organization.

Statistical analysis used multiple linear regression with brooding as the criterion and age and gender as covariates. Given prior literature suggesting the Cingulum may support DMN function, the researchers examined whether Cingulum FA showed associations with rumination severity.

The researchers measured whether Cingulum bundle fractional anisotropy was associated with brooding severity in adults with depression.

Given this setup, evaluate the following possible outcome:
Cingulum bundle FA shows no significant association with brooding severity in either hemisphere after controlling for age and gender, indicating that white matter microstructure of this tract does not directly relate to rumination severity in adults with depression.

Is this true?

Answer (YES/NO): NO